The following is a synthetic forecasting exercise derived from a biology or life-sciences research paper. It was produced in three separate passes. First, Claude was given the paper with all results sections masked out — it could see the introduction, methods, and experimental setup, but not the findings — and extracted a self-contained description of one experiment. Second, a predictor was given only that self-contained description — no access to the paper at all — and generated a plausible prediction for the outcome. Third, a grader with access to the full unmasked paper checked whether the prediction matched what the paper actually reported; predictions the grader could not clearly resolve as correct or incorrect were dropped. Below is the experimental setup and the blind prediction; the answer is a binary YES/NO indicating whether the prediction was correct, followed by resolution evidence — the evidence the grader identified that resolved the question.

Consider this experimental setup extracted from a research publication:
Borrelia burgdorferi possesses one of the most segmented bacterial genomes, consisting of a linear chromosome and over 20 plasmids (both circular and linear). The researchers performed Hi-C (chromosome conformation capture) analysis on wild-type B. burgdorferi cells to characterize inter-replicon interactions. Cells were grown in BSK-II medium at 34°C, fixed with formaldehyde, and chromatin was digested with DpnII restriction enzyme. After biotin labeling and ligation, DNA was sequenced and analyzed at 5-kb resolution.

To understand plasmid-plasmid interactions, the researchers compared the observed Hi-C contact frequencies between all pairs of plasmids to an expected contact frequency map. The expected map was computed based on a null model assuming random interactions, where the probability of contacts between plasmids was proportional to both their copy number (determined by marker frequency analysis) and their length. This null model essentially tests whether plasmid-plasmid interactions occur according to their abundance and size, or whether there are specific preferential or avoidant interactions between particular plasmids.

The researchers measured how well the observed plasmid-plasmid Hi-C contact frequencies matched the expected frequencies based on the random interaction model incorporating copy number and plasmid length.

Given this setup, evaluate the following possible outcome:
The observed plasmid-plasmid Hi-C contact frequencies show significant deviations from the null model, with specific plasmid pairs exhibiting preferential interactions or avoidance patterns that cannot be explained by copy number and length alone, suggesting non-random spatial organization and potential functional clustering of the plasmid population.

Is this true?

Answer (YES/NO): YES